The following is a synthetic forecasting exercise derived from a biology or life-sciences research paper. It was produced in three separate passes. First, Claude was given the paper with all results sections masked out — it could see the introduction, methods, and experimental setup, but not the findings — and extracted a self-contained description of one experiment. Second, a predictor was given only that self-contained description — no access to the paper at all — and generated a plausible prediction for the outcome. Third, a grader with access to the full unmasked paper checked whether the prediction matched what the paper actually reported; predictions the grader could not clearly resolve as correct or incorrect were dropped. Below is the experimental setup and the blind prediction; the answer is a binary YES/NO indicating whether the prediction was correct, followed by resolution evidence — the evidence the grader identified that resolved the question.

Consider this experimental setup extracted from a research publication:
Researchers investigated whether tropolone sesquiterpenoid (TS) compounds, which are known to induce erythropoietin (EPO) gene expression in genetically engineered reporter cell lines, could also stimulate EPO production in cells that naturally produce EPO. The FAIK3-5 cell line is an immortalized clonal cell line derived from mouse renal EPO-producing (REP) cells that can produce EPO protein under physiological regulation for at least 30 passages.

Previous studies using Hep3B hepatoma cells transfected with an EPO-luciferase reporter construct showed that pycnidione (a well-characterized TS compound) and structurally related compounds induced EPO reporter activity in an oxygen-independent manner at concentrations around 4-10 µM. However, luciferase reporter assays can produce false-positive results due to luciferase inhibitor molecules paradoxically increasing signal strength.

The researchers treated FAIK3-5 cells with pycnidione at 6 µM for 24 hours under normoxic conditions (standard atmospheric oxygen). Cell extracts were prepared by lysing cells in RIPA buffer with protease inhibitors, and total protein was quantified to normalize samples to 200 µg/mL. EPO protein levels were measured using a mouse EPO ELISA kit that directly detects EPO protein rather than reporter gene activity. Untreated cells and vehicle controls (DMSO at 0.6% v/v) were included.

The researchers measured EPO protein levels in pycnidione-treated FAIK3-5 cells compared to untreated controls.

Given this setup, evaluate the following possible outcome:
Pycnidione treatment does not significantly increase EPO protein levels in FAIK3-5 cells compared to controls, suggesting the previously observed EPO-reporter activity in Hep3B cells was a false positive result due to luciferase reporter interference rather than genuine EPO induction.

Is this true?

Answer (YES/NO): NO